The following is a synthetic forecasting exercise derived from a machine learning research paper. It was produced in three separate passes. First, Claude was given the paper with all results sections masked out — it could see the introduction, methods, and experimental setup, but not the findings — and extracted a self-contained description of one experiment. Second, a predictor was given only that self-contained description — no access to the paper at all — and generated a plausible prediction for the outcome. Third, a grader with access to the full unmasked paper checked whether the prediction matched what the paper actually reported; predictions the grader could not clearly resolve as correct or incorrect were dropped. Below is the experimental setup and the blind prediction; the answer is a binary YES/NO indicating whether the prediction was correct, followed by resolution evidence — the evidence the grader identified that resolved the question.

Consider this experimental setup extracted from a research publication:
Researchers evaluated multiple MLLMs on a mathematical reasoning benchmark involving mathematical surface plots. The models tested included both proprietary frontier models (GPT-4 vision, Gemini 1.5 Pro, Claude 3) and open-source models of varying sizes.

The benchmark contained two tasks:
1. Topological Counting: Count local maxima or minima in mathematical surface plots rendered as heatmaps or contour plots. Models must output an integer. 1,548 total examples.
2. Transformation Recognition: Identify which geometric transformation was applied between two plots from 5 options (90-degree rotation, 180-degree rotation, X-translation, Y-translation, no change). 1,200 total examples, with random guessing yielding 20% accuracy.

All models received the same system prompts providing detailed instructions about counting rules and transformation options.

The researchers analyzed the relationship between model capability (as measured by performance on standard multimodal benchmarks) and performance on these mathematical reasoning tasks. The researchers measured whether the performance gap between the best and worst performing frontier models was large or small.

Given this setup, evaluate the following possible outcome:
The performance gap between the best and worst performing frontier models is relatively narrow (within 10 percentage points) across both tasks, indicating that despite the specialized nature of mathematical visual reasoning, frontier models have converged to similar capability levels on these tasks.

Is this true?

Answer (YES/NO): NO